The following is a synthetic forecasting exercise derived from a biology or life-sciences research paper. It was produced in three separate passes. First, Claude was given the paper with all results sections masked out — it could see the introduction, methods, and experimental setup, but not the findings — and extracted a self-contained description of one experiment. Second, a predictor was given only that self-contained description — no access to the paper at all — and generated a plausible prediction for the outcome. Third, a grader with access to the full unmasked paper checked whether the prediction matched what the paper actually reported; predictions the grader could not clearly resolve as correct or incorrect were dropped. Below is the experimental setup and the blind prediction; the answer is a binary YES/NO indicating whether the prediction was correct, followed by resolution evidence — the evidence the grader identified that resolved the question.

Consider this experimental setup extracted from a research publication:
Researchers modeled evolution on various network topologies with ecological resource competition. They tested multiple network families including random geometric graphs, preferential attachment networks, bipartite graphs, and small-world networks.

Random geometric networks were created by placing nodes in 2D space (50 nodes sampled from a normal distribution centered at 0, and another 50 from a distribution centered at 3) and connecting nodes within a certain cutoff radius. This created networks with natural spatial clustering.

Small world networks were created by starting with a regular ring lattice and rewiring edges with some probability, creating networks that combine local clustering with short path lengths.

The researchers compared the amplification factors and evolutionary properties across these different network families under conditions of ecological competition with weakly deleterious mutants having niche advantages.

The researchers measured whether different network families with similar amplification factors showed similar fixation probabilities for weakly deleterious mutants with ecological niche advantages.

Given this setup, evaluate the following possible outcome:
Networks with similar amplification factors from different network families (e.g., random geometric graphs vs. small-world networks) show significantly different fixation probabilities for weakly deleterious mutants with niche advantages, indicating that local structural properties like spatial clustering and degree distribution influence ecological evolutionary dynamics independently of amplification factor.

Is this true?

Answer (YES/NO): NO